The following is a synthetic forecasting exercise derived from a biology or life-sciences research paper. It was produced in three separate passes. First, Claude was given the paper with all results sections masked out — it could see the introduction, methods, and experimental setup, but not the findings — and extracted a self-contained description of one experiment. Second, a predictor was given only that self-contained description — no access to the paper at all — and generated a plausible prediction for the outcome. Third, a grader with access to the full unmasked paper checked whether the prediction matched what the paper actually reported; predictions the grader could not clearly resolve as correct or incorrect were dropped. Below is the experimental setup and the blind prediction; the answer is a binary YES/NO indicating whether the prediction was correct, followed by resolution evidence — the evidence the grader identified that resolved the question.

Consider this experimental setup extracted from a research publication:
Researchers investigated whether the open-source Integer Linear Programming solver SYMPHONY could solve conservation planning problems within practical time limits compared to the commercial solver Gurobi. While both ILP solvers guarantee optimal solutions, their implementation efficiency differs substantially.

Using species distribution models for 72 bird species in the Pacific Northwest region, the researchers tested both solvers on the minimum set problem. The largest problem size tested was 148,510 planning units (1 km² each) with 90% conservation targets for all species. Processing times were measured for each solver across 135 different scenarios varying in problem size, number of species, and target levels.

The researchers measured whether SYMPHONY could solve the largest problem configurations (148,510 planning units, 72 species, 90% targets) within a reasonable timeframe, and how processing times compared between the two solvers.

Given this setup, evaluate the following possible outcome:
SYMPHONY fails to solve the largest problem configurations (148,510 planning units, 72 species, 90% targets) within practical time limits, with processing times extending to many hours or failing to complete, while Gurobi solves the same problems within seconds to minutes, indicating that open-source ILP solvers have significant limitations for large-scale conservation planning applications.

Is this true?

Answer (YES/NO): NO